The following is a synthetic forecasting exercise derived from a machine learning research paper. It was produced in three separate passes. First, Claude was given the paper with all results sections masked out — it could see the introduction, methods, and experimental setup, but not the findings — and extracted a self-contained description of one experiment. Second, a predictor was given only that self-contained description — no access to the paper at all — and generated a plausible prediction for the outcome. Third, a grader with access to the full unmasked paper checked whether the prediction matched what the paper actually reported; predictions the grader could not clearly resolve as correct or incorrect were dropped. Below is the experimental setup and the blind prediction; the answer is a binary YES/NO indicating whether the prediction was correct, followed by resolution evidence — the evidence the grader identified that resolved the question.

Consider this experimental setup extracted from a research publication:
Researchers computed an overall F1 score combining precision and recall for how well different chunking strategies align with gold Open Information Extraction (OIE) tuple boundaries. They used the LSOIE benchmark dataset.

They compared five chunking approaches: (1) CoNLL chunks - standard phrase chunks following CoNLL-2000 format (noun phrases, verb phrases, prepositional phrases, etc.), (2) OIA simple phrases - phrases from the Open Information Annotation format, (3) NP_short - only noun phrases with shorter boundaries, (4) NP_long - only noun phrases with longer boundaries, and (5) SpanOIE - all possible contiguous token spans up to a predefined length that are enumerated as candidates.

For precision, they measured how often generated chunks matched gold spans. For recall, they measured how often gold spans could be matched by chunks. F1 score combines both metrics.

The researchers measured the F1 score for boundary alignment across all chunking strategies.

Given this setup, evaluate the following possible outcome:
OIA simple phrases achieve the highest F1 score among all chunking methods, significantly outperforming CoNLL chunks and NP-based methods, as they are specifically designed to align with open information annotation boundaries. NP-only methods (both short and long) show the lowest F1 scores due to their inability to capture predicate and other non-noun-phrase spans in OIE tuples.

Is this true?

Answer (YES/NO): NO